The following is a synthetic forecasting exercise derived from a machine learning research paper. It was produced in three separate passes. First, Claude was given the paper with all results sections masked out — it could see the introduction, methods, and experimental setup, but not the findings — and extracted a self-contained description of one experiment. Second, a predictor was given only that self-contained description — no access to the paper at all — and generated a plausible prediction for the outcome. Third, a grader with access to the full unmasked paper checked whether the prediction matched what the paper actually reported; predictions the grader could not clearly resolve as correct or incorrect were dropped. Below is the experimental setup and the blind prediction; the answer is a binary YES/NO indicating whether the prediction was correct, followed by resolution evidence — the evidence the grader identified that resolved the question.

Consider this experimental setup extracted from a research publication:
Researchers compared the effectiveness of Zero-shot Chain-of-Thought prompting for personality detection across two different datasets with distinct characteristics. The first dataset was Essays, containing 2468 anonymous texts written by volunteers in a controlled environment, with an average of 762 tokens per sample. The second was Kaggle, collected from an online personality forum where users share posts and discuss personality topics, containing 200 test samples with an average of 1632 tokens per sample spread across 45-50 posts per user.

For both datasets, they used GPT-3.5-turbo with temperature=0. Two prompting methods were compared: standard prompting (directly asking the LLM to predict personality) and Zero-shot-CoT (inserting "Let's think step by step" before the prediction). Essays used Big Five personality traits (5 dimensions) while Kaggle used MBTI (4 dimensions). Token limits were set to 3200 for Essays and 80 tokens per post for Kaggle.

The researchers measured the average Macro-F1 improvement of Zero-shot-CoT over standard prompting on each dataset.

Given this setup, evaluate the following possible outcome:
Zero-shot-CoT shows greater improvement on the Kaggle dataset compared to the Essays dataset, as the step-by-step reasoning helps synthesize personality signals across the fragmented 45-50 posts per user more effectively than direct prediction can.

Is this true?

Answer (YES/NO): YES